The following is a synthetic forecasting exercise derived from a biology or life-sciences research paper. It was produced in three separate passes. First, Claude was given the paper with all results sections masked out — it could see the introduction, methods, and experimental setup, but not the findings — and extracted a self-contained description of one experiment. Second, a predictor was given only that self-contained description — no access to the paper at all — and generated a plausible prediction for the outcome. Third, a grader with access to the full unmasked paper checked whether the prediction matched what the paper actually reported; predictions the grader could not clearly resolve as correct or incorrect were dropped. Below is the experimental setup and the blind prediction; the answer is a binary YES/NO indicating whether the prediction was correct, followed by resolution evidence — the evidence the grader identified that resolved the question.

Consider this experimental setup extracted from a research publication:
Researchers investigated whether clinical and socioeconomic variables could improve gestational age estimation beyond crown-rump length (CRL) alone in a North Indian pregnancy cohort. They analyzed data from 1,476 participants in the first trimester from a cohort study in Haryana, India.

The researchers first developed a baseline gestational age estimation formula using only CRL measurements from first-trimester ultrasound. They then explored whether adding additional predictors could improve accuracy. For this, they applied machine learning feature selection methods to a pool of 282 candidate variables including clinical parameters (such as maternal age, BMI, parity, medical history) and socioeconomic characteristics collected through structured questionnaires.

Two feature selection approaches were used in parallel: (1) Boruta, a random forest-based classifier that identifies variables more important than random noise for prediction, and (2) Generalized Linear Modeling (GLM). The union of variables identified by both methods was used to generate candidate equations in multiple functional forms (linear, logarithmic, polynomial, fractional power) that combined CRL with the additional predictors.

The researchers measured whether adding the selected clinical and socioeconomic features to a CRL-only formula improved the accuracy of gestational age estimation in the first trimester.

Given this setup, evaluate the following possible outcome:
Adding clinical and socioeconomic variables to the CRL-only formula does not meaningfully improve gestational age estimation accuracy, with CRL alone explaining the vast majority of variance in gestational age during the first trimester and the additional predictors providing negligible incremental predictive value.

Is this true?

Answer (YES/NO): YES